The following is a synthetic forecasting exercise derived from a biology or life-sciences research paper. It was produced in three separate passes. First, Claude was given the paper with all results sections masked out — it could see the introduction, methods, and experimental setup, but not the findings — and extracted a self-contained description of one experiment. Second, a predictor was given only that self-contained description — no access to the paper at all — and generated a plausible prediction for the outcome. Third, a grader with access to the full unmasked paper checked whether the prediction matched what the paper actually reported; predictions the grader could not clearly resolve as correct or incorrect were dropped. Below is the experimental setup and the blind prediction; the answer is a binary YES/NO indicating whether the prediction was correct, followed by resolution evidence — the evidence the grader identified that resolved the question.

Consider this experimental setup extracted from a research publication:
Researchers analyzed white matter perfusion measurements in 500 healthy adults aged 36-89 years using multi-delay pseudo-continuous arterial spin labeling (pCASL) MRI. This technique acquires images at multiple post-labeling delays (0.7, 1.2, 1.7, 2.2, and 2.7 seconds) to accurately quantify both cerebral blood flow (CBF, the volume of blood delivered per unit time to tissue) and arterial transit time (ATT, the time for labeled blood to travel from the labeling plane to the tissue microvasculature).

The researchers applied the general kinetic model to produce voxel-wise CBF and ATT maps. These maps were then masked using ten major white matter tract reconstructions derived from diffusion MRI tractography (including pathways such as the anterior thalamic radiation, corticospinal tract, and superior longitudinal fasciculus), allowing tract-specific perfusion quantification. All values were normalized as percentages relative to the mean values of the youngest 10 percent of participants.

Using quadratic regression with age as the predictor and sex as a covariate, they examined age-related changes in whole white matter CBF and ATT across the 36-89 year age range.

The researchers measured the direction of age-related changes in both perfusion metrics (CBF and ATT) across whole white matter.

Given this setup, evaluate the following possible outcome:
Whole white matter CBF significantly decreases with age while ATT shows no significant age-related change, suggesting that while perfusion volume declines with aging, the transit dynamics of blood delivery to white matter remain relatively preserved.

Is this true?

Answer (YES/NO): NO